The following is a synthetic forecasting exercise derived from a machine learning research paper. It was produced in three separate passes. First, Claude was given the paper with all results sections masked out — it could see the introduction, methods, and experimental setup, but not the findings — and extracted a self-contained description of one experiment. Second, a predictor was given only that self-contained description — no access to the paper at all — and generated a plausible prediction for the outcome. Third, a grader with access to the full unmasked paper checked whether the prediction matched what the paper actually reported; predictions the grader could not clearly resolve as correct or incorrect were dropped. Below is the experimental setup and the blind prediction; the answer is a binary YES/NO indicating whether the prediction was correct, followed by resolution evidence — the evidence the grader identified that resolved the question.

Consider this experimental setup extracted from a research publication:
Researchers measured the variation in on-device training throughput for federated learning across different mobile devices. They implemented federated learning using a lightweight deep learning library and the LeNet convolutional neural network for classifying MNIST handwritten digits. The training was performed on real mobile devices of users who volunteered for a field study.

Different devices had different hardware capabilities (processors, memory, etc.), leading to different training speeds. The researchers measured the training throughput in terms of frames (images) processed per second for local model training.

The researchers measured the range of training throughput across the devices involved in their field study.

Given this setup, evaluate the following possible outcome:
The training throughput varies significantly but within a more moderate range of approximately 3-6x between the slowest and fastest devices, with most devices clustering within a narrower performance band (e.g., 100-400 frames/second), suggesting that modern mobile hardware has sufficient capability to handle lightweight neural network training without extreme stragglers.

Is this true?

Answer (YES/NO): NO